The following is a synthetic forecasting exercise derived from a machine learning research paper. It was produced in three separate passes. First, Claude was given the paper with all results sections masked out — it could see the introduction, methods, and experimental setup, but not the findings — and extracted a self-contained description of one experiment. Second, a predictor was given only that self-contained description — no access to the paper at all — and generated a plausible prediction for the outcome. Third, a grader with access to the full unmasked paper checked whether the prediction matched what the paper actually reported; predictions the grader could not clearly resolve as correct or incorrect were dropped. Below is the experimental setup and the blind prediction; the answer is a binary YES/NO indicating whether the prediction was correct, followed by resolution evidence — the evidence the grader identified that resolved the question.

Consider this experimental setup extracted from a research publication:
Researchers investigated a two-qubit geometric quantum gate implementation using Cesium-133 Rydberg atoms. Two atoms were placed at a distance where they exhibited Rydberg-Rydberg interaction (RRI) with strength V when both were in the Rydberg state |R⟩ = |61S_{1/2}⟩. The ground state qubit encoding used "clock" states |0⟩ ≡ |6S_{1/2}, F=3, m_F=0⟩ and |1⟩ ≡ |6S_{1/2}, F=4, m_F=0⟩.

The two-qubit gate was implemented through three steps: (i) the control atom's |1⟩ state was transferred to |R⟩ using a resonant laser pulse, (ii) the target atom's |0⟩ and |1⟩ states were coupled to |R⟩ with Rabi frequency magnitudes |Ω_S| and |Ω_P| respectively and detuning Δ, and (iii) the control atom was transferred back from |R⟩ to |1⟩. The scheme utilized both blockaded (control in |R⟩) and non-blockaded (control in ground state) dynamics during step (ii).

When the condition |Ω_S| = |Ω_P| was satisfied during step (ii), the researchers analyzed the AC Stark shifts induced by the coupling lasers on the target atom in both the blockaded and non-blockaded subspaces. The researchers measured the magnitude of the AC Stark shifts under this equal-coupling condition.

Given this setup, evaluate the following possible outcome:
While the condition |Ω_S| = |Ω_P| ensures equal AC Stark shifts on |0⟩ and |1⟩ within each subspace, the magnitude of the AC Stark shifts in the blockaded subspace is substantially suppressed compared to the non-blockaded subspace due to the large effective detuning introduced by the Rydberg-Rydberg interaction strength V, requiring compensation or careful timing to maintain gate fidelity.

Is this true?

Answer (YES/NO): NO